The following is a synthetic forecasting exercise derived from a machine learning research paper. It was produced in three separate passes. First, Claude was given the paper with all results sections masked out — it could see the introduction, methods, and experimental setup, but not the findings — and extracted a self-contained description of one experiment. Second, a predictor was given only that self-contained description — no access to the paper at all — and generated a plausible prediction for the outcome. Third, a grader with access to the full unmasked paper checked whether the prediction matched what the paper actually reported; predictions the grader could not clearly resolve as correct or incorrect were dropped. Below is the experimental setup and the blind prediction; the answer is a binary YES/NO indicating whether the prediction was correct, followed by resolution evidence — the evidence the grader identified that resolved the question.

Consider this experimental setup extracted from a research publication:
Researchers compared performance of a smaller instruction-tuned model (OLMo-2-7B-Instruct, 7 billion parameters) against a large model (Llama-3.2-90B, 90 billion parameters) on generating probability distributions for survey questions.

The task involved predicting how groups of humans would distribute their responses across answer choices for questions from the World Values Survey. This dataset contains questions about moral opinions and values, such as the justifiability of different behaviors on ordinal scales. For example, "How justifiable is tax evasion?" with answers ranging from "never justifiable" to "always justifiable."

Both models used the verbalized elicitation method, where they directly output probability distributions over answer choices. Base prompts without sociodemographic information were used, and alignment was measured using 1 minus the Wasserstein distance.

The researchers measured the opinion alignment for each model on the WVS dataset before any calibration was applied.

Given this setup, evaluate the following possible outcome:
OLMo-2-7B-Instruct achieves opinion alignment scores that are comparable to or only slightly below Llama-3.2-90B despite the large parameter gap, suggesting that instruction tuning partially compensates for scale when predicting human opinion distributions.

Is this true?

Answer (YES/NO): NO